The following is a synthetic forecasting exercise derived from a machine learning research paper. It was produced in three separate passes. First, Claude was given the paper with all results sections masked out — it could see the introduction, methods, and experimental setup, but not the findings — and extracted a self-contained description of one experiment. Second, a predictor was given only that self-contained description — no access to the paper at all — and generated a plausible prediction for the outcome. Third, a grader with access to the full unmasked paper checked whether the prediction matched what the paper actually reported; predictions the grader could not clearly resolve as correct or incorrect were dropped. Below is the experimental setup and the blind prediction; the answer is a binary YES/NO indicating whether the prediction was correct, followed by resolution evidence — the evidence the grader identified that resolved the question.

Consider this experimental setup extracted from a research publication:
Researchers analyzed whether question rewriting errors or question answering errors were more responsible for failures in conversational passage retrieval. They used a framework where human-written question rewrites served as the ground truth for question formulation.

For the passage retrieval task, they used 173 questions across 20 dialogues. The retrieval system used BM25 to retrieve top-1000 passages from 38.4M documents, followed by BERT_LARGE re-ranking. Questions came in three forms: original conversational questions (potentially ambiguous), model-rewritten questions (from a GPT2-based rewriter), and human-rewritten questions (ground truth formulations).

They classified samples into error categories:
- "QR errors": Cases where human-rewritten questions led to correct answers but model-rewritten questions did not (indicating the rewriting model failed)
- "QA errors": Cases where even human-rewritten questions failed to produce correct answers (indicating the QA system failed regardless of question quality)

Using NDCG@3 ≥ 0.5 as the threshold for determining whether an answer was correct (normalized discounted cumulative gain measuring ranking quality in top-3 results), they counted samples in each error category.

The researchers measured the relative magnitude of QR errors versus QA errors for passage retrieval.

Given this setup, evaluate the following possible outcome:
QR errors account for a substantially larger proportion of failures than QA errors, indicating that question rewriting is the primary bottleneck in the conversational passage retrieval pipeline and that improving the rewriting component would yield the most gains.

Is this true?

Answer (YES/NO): NO